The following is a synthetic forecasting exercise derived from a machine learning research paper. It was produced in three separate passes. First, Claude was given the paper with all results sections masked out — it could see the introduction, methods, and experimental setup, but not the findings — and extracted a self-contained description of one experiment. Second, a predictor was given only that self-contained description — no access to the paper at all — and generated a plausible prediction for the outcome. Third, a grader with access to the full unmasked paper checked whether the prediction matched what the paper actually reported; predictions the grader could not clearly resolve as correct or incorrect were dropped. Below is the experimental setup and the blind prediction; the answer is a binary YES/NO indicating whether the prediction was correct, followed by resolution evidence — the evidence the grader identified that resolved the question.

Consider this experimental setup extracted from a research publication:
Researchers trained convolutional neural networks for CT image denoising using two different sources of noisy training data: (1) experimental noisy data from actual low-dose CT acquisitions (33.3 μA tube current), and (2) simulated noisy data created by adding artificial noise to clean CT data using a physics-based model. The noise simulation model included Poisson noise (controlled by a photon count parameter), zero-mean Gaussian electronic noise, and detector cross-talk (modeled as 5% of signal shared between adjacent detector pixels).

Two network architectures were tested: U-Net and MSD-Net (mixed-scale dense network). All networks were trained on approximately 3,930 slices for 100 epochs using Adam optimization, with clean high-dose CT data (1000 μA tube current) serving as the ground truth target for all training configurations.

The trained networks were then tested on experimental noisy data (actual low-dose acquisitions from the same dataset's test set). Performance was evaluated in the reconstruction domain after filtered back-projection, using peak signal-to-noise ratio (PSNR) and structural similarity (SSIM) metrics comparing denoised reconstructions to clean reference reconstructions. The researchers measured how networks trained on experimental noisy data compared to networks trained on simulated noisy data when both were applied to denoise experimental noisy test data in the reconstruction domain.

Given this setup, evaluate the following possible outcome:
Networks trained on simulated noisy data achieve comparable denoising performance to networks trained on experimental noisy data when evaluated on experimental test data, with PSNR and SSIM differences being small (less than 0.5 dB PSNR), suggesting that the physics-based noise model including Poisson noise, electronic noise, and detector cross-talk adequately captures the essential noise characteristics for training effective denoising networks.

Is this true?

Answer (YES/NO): NO